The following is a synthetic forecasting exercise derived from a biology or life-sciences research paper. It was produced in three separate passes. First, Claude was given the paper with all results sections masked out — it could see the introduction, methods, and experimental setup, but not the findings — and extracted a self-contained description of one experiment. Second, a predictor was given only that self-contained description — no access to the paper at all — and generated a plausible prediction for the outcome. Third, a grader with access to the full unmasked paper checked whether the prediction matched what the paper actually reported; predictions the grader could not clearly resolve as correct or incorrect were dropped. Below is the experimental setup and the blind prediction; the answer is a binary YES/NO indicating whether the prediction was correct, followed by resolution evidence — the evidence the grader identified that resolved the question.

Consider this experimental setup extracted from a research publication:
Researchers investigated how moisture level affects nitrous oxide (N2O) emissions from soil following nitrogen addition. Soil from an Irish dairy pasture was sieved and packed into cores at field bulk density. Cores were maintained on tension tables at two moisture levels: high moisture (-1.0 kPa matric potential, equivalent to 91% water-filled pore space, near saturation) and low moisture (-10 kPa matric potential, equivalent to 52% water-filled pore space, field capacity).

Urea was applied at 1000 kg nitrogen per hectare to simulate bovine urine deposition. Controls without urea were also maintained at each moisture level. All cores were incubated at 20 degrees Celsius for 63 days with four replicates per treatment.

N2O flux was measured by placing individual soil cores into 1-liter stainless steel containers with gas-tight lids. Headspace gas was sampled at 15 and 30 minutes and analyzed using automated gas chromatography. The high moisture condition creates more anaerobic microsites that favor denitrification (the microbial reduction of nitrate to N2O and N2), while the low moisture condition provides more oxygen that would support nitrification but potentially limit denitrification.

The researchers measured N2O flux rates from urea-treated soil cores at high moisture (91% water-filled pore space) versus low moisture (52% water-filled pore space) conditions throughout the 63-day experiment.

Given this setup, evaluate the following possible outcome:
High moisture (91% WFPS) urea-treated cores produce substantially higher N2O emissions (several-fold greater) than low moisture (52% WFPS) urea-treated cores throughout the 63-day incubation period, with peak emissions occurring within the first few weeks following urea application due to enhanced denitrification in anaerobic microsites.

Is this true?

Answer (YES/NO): NO